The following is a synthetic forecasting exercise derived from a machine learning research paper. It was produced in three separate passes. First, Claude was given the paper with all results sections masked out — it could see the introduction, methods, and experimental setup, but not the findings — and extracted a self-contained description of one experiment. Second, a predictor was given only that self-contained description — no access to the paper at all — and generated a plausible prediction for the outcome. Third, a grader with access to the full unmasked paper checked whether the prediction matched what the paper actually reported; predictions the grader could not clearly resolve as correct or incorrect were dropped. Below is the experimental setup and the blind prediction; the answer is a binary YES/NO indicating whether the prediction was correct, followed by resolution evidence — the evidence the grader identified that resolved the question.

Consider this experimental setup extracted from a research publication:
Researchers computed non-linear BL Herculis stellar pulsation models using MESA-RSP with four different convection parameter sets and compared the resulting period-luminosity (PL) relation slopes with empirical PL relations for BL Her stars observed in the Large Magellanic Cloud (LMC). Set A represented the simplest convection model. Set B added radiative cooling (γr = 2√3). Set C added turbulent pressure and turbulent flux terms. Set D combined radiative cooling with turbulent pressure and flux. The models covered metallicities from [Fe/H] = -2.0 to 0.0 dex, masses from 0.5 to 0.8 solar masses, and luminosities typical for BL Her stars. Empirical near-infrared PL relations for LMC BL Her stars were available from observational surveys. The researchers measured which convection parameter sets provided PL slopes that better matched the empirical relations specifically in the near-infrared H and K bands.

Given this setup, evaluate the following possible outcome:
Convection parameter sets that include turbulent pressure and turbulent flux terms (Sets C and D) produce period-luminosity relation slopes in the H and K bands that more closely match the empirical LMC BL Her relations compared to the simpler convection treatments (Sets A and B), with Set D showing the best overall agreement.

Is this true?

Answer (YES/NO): NO